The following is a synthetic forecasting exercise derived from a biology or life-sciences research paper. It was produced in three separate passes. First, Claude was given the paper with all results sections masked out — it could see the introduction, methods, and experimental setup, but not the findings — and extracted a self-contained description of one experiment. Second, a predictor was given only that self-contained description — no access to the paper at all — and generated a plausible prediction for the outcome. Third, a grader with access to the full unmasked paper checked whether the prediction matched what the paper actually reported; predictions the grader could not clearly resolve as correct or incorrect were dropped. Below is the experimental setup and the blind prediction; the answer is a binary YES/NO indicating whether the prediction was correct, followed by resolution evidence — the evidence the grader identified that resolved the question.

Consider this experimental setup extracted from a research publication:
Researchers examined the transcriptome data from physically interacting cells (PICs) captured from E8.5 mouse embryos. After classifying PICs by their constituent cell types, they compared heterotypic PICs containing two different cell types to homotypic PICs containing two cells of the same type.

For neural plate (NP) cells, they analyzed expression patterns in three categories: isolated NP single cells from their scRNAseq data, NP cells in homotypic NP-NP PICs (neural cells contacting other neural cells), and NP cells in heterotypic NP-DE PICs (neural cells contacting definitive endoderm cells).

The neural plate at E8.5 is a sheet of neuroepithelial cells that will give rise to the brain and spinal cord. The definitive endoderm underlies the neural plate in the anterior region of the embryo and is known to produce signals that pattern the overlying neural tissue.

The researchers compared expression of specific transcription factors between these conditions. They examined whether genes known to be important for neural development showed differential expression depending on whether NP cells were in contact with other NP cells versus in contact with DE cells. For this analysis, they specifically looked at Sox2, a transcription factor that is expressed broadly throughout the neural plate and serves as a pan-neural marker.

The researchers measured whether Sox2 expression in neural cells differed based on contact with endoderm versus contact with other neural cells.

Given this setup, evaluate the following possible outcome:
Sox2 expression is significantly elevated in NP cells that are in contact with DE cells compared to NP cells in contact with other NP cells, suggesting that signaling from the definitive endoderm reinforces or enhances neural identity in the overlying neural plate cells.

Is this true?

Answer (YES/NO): NO